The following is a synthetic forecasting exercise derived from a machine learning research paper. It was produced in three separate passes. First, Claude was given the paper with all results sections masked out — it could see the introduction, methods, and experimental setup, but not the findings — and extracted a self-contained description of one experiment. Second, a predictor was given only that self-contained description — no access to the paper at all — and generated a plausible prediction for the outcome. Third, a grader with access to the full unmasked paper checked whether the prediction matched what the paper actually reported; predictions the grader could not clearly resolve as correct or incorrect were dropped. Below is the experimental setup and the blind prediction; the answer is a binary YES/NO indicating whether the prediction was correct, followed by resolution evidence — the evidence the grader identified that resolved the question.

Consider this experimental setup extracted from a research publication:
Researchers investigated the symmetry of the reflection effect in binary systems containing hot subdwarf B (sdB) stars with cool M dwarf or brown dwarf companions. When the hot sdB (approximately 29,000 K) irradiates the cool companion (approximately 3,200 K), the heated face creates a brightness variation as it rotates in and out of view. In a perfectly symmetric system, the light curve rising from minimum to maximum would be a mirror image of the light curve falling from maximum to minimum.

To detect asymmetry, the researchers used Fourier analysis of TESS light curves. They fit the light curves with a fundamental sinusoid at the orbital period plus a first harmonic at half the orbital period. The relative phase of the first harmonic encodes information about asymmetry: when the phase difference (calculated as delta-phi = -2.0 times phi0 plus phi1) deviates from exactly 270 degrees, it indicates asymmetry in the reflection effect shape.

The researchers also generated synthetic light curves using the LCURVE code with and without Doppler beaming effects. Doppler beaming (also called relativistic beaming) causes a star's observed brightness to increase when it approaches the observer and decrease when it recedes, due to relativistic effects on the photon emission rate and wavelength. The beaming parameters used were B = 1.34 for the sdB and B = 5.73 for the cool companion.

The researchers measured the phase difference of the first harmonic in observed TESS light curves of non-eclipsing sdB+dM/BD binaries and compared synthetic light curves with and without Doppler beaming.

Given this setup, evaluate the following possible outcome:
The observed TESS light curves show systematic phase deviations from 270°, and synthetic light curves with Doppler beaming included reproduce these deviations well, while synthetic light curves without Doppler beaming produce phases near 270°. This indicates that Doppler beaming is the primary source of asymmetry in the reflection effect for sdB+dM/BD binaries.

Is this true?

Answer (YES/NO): YES